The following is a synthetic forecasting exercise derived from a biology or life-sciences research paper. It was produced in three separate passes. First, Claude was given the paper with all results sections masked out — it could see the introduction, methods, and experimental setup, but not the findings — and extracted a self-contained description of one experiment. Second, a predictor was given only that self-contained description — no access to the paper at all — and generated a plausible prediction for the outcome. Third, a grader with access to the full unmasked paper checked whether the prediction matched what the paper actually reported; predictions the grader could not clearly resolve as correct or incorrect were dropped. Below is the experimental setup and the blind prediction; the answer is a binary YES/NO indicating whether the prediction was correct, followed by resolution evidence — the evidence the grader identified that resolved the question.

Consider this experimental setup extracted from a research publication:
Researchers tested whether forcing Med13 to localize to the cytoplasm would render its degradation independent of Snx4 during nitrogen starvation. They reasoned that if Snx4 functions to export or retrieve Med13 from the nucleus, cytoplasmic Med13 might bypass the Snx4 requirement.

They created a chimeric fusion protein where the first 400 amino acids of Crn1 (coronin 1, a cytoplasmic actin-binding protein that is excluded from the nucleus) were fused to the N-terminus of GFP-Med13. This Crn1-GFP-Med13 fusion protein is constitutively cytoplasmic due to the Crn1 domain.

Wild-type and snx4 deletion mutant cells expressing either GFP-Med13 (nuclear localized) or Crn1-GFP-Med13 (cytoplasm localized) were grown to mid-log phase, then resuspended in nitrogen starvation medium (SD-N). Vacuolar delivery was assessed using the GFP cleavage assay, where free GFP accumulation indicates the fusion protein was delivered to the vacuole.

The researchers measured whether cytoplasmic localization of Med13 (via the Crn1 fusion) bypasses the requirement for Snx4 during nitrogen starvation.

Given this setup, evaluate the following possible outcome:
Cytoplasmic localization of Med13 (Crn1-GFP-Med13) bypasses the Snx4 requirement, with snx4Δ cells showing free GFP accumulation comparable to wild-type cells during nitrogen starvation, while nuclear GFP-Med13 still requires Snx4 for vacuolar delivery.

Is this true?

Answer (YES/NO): NO